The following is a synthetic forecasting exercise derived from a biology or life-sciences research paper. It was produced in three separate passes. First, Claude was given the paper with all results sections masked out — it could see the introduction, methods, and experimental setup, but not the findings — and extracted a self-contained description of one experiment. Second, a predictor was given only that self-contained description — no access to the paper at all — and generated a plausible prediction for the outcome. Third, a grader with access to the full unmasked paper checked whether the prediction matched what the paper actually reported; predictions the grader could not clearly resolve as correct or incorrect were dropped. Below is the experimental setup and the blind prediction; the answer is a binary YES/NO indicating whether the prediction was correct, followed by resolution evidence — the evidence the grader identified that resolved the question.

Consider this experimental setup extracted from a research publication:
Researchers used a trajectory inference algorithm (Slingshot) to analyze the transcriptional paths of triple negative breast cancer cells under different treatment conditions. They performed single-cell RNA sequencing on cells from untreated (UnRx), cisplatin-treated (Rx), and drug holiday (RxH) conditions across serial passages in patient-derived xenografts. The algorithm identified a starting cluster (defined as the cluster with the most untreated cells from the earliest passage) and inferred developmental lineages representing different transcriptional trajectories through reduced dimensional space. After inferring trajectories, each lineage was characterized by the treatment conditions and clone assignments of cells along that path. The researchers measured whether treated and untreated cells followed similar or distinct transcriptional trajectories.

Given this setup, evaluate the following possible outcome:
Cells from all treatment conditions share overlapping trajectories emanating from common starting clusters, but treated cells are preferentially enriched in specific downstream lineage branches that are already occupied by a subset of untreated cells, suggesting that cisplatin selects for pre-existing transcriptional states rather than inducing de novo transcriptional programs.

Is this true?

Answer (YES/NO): NO